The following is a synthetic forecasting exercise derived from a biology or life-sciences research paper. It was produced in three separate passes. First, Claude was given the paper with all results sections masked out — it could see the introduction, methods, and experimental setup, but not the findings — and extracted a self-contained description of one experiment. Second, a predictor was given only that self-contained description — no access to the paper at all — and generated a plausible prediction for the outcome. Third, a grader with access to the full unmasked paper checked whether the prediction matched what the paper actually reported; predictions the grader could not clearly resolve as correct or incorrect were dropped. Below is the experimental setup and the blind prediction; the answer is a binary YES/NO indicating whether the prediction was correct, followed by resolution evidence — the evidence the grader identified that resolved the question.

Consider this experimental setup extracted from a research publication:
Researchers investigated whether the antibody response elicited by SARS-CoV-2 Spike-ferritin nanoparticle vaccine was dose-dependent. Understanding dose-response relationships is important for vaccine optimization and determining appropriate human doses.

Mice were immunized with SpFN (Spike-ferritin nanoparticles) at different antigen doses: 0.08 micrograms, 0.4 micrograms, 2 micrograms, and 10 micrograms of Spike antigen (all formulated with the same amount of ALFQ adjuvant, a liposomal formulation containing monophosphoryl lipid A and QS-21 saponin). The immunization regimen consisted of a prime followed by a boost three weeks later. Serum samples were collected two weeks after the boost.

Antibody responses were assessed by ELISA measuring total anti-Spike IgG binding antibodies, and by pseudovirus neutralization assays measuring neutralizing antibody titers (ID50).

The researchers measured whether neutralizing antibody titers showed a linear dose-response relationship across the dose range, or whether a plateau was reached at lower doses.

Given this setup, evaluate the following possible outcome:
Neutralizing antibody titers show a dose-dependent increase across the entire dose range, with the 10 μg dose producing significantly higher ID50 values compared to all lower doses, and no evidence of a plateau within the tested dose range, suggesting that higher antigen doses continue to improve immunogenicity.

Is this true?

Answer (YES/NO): NO